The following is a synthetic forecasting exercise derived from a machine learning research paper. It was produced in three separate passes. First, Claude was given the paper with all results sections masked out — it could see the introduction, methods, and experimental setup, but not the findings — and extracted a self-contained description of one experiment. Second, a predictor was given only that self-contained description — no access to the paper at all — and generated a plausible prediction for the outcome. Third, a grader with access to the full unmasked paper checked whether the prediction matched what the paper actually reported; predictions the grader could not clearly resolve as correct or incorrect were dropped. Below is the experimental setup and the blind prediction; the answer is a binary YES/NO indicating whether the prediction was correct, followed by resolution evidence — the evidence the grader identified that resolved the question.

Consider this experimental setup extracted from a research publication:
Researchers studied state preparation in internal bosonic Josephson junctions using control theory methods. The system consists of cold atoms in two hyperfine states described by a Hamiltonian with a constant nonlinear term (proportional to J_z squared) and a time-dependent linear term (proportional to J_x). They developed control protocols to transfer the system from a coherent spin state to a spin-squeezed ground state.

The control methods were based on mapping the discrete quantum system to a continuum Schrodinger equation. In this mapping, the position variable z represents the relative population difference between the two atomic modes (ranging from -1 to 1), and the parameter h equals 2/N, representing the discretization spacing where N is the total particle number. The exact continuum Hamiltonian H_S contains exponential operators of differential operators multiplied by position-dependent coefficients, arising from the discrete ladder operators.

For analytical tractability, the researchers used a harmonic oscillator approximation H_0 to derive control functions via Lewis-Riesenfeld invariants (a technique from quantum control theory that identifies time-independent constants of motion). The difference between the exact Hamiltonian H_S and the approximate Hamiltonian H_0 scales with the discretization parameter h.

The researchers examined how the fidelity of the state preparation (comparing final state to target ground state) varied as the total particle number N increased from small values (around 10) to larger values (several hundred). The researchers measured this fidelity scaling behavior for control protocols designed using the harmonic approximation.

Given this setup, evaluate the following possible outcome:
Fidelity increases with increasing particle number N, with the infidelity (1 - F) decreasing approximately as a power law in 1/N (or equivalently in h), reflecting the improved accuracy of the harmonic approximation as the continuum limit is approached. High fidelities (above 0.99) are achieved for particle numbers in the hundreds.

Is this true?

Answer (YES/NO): NO